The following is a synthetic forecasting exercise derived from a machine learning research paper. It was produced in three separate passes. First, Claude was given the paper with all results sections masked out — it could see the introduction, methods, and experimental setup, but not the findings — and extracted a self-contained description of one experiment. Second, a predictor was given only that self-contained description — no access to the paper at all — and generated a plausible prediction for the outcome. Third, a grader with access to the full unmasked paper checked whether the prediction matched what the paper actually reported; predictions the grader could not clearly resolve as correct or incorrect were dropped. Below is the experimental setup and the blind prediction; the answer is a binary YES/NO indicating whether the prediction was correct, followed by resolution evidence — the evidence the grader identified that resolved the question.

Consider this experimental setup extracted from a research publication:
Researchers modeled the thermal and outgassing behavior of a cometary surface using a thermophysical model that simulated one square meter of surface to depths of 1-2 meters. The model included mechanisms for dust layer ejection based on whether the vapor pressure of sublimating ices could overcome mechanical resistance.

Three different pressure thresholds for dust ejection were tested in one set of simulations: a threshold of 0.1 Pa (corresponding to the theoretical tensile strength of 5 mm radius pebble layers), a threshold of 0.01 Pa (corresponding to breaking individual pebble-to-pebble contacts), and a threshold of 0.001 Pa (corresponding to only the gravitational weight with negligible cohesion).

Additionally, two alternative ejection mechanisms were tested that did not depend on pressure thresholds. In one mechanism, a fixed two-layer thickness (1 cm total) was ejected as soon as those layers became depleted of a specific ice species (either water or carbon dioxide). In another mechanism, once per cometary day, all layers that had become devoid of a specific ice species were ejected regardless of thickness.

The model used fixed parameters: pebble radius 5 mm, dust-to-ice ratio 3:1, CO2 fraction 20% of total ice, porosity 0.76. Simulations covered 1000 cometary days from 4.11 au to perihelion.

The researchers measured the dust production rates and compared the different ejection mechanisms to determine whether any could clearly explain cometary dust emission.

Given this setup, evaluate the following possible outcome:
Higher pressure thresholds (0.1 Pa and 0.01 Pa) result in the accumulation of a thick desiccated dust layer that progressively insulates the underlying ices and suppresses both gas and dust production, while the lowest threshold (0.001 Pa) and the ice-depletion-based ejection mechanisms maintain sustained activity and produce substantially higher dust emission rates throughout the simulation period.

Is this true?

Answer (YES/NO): NO